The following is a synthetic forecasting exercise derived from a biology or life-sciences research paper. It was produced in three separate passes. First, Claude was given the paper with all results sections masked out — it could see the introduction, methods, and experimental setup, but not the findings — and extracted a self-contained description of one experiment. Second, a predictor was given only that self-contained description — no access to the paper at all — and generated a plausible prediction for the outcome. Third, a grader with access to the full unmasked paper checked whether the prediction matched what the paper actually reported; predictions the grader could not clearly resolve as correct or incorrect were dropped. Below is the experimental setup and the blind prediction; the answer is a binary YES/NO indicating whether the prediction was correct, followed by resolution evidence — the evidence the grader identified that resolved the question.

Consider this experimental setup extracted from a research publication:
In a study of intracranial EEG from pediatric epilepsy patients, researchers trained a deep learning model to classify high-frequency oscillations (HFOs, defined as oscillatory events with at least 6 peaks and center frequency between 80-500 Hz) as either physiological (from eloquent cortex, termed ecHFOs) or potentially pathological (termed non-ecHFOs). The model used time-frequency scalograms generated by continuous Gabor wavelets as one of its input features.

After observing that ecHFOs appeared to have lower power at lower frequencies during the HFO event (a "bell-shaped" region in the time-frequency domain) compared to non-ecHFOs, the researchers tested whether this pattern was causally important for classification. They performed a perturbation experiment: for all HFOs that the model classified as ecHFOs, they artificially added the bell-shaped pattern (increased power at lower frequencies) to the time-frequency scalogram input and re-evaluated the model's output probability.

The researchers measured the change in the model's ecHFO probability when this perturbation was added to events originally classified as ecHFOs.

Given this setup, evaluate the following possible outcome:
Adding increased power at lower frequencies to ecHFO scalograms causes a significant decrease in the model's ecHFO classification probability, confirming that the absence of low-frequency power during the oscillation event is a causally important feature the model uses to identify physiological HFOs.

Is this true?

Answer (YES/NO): YES